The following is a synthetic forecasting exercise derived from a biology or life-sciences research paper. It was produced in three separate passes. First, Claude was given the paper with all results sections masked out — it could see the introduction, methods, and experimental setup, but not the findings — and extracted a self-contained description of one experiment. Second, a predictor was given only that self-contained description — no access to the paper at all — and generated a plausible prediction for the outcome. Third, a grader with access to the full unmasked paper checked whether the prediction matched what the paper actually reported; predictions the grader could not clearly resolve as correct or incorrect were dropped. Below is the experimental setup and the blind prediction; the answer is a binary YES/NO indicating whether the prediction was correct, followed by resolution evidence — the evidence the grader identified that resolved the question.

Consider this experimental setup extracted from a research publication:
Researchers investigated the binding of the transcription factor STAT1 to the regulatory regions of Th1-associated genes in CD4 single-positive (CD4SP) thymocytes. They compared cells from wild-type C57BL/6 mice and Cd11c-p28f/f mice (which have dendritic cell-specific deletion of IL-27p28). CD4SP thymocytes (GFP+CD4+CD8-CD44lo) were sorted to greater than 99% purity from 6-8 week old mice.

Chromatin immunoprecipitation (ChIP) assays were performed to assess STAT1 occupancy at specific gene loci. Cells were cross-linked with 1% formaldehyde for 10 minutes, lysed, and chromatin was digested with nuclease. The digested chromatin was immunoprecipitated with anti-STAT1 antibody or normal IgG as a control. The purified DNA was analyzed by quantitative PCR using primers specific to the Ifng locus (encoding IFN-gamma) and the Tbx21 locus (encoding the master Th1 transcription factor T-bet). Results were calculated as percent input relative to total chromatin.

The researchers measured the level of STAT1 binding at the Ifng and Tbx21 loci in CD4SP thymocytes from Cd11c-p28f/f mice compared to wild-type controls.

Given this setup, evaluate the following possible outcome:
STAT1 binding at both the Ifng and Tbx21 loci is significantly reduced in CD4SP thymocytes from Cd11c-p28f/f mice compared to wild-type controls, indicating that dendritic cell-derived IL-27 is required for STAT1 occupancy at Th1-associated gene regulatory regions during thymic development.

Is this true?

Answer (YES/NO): NO